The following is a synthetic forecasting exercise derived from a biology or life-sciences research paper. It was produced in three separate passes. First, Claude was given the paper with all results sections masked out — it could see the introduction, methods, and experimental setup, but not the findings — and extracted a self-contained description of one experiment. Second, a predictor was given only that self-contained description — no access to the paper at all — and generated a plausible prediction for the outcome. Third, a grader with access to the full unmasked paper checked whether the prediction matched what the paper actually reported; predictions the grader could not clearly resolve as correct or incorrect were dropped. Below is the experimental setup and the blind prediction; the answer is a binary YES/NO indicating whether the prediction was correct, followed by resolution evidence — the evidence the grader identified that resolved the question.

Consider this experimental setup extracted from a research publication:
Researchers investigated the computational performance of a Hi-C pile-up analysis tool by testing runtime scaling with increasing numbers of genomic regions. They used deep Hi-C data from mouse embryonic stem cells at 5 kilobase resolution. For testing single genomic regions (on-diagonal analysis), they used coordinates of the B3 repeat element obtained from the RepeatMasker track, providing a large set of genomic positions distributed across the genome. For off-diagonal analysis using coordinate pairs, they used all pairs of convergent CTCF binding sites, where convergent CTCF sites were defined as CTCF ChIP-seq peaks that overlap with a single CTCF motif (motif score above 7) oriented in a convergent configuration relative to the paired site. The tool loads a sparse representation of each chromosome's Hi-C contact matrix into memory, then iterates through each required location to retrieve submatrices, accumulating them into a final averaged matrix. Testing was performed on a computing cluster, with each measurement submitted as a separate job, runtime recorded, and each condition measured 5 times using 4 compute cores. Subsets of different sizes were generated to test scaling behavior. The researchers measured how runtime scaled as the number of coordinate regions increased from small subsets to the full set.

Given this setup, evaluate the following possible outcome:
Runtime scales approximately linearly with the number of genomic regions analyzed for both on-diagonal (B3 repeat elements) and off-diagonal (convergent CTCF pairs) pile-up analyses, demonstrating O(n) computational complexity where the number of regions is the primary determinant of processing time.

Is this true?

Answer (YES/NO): NO